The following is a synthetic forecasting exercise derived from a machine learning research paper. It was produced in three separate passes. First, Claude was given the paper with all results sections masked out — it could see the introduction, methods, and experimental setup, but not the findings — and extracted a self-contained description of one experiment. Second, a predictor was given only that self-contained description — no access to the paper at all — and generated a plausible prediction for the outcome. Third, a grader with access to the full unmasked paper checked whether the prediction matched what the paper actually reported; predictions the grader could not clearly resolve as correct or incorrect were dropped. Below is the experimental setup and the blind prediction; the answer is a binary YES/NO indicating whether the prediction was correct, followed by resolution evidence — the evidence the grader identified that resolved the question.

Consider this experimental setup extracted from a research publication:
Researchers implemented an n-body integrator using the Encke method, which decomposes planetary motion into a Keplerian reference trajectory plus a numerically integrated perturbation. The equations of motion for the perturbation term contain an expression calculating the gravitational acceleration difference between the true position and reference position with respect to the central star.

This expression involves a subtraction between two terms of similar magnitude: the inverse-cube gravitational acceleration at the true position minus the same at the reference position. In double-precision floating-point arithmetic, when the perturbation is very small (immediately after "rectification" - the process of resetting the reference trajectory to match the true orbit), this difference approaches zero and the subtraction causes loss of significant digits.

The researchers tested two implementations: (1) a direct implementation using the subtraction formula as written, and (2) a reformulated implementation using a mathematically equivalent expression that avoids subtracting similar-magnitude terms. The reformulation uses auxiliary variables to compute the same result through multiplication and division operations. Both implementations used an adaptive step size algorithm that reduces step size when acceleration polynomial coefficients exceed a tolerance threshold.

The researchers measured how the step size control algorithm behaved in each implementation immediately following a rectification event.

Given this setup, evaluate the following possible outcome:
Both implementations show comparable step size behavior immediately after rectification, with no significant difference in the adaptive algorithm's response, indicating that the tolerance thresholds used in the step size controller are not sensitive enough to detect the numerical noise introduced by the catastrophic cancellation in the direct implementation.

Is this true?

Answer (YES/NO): NO